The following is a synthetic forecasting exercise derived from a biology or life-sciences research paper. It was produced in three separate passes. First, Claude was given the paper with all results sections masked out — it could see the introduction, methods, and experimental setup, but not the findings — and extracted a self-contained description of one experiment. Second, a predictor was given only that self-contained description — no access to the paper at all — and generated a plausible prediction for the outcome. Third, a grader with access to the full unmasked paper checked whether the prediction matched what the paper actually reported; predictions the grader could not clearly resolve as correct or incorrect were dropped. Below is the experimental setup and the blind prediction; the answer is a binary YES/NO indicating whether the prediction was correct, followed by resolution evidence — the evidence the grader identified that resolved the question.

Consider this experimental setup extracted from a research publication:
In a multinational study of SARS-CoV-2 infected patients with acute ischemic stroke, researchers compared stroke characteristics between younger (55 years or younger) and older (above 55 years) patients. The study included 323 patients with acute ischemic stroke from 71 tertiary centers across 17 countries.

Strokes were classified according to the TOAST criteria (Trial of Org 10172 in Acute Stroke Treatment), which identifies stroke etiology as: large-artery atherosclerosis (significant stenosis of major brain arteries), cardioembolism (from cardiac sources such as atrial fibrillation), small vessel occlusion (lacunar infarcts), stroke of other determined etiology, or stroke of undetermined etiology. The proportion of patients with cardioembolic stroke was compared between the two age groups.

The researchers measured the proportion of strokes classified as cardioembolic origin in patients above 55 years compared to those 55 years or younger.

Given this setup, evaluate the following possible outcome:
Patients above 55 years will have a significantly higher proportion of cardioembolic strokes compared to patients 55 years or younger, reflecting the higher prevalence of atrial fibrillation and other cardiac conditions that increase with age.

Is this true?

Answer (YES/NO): YES